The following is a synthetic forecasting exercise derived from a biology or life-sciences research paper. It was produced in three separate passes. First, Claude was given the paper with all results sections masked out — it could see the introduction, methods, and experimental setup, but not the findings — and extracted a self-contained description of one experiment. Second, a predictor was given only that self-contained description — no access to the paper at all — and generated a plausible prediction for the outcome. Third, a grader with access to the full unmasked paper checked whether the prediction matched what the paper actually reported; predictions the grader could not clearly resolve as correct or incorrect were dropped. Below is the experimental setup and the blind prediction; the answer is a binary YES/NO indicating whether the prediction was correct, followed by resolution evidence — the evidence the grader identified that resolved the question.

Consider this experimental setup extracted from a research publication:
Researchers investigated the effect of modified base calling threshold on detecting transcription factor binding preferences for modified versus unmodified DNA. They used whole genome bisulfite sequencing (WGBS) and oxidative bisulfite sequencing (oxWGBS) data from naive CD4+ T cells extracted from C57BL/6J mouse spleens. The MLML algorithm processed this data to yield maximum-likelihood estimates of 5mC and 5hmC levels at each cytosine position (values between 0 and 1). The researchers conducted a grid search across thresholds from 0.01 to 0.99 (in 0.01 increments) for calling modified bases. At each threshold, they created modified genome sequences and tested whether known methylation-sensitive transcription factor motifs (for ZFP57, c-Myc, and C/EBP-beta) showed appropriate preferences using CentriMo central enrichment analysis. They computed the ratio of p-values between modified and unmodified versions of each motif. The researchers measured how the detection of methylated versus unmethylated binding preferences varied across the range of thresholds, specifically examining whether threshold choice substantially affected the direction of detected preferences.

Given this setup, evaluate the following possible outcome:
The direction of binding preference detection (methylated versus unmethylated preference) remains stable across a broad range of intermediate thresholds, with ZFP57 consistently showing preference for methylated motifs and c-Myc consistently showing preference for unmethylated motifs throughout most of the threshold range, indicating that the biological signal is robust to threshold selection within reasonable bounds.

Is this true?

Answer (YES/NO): YES